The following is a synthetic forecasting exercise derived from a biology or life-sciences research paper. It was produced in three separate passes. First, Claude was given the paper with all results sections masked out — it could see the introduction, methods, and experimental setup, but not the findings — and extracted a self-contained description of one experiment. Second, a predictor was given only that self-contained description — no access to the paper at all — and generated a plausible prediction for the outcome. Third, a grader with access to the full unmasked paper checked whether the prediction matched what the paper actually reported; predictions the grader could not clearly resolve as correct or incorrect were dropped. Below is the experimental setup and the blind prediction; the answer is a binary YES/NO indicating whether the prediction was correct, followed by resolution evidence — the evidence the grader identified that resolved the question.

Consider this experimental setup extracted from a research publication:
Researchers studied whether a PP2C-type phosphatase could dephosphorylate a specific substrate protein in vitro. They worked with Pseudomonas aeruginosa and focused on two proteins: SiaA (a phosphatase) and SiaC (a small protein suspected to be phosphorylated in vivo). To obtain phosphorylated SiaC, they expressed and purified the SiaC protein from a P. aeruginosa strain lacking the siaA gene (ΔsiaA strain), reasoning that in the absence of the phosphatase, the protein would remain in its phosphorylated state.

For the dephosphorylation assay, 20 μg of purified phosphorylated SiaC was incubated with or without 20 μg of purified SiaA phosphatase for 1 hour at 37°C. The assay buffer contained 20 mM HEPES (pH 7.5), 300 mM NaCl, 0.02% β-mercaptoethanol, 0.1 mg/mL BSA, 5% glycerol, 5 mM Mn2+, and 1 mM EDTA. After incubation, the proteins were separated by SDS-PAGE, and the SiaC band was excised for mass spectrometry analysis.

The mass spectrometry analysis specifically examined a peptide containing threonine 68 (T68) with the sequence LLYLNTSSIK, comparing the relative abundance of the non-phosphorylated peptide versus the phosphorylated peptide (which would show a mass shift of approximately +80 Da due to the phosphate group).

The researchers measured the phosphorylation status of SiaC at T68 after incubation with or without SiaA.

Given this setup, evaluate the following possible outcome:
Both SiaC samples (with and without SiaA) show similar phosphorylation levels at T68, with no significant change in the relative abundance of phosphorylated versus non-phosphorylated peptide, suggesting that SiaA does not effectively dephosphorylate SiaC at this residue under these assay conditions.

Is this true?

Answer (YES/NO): NO